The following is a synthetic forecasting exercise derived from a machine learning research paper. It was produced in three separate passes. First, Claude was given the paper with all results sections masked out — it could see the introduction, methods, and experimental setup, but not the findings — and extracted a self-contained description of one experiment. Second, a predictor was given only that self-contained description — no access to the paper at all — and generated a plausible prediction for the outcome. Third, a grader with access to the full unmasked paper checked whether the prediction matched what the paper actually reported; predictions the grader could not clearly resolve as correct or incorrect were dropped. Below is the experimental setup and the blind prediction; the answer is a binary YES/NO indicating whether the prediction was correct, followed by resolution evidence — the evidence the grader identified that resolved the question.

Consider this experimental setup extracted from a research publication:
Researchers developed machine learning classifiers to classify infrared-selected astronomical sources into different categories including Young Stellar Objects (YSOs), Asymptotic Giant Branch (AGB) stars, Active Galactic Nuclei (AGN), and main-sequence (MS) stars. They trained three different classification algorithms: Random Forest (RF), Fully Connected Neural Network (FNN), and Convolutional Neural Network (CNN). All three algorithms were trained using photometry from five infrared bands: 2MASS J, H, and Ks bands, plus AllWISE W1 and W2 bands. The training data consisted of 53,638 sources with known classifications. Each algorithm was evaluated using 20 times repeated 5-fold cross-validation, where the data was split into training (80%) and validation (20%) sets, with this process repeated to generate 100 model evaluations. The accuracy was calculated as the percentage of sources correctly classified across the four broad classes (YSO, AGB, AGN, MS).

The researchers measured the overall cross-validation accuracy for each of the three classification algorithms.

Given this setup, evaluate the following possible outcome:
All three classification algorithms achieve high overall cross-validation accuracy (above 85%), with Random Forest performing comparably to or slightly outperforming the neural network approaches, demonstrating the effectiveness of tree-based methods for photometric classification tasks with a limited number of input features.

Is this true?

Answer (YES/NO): YES